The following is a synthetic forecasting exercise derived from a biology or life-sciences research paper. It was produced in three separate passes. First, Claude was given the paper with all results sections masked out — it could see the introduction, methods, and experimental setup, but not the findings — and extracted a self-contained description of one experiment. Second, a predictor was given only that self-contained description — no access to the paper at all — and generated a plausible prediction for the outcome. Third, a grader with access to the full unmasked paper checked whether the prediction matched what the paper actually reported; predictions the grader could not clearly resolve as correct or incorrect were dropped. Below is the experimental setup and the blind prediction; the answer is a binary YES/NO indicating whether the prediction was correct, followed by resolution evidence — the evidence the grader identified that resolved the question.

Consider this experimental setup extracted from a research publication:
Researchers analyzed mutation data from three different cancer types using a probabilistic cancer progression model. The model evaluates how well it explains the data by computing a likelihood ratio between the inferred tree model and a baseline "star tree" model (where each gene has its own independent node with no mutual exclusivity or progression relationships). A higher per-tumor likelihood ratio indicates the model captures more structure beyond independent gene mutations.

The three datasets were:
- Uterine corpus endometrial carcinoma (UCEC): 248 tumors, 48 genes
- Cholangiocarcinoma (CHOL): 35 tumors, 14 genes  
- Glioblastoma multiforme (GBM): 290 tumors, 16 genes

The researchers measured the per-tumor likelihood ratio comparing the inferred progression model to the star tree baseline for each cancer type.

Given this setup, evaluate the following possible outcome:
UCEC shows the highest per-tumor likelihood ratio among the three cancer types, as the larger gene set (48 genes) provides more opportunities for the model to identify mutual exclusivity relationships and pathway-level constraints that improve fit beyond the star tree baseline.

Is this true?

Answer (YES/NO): YES